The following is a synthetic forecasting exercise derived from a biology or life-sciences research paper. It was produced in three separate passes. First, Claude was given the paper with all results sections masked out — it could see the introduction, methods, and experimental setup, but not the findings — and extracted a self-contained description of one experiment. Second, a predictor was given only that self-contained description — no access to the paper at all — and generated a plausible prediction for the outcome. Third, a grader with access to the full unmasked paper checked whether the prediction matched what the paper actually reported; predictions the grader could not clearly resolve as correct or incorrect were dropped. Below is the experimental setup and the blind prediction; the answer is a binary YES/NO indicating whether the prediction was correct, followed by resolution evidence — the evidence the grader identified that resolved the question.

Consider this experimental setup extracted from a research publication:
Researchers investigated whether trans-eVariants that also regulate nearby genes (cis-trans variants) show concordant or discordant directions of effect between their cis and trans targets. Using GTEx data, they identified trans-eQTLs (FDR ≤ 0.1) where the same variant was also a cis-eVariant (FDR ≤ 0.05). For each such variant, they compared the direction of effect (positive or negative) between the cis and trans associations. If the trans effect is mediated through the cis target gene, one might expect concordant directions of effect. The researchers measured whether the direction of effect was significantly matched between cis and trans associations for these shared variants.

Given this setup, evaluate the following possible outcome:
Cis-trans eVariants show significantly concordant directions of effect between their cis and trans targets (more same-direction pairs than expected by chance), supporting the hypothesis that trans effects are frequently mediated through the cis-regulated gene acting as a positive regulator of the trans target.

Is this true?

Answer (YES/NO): NO